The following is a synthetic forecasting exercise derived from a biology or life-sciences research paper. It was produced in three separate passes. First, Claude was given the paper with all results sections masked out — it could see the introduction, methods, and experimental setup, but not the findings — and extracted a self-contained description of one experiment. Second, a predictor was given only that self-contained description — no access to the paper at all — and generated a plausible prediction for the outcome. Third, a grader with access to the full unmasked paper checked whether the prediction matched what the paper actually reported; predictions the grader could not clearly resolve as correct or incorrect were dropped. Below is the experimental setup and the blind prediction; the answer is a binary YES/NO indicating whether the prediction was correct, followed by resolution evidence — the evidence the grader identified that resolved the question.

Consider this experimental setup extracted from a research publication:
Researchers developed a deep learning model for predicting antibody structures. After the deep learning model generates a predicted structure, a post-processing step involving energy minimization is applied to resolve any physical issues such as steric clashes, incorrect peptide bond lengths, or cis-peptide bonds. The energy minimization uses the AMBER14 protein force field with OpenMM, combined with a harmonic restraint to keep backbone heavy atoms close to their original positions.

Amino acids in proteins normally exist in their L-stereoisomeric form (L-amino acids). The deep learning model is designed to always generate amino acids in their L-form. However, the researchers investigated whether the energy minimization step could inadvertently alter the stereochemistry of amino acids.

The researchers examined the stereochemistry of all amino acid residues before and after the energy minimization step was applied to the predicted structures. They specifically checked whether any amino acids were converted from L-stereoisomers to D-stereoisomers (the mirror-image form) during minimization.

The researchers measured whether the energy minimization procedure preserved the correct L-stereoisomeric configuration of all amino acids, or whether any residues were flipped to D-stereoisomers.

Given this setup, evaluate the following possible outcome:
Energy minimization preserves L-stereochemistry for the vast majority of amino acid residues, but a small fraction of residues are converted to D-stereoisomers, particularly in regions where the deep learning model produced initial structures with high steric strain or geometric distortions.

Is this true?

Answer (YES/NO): NO